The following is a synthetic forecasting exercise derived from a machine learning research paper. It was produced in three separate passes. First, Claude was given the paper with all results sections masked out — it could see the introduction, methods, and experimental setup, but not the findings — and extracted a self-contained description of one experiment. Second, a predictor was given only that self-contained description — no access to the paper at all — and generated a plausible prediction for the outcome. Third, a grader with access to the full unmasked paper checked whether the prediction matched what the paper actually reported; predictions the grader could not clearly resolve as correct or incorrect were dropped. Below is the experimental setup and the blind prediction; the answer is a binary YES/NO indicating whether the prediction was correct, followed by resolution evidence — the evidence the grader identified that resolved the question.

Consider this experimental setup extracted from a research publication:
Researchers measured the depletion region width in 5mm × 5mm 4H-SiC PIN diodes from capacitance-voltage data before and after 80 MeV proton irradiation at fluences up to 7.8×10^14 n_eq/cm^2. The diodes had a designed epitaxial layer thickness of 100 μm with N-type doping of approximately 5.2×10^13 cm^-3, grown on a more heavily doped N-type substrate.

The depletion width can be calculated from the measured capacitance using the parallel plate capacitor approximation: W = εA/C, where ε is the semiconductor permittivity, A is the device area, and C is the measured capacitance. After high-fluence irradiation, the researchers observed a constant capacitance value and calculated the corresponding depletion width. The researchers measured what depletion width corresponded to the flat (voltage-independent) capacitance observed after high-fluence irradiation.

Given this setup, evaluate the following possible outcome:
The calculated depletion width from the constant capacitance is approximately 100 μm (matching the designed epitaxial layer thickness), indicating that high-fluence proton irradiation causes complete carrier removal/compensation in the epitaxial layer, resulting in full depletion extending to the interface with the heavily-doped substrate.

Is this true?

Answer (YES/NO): NO